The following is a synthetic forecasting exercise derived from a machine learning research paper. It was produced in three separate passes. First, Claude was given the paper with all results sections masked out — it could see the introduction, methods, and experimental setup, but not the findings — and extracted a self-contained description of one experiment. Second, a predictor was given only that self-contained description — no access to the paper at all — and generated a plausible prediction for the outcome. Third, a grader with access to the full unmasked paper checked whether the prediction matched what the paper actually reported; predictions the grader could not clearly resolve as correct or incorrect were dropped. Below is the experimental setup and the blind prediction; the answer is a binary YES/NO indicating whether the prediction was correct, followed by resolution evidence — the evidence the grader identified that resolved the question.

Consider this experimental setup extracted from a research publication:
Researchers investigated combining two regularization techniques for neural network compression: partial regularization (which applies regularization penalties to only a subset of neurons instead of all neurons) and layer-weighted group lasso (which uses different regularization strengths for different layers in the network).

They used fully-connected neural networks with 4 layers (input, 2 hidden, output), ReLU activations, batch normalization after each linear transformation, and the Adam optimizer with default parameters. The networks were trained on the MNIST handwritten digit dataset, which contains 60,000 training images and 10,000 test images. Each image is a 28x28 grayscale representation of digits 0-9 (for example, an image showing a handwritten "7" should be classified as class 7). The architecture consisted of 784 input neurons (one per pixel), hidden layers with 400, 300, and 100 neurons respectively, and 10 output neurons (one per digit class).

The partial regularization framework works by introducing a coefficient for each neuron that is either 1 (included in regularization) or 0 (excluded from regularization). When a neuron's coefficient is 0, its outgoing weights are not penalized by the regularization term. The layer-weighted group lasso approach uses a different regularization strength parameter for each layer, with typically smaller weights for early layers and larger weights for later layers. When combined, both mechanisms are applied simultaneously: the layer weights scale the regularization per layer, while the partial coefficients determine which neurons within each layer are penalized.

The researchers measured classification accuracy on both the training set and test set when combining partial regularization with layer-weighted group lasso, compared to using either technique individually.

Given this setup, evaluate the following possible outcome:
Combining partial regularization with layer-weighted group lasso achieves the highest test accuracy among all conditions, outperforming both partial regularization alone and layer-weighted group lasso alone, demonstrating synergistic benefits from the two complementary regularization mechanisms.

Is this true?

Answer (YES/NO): NO